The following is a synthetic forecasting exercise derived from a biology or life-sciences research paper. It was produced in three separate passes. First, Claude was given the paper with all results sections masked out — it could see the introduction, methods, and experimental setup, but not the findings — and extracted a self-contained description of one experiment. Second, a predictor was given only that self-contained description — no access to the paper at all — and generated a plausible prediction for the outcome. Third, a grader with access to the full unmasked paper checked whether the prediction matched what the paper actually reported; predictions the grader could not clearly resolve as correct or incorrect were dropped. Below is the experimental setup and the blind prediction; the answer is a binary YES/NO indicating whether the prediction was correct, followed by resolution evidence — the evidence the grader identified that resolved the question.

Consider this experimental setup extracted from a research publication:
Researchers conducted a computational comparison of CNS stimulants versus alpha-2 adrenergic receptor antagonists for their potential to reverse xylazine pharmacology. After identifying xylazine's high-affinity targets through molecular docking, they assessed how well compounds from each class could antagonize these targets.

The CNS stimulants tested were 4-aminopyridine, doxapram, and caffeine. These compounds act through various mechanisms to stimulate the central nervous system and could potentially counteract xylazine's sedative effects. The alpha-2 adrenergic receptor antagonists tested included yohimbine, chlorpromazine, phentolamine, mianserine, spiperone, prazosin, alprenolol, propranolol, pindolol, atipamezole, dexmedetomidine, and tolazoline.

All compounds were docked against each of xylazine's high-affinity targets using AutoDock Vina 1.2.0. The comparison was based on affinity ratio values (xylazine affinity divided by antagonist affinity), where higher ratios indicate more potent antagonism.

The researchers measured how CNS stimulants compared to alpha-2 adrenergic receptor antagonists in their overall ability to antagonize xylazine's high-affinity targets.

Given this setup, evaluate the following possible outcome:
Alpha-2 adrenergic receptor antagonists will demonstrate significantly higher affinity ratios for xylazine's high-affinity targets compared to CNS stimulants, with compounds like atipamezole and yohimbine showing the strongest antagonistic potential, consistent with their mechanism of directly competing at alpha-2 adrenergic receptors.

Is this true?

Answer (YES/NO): NO